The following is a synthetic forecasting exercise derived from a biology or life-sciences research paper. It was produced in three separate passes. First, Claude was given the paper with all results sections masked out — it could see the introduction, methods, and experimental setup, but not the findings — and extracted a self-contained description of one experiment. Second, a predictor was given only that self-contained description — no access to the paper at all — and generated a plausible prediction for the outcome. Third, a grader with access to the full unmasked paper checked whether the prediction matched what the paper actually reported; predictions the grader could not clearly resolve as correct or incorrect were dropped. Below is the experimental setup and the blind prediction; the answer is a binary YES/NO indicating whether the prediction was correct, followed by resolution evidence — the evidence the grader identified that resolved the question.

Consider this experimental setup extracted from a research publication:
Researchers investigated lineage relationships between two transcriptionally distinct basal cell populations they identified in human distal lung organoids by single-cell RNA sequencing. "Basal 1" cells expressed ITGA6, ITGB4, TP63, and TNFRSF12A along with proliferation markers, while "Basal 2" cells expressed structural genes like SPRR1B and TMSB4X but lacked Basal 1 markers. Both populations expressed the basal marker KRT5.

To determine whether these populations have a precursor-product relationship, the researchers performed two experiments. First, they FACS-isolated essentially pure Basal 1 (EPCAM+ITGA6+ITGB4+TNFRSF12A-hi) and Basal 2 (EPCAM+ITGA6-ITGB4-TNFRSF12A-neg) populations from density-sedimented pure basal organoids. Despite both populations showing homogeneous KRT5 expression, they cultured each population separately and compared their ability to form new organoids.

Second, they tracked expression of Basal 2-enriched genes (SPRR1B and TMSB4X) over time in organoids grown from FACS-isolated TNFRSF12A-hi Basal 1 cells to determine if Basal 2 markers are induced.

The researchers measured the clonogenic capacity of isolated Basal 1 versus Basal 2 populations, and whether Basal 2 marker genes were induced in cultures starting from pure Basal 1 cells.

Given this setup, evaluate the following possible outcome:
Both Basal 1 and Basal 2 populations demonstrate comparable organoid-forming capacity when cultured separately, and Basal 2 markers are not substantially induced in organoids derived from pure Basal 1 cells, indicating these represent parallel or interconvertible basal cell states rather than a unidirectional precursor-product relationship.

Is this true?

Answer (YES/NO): NO